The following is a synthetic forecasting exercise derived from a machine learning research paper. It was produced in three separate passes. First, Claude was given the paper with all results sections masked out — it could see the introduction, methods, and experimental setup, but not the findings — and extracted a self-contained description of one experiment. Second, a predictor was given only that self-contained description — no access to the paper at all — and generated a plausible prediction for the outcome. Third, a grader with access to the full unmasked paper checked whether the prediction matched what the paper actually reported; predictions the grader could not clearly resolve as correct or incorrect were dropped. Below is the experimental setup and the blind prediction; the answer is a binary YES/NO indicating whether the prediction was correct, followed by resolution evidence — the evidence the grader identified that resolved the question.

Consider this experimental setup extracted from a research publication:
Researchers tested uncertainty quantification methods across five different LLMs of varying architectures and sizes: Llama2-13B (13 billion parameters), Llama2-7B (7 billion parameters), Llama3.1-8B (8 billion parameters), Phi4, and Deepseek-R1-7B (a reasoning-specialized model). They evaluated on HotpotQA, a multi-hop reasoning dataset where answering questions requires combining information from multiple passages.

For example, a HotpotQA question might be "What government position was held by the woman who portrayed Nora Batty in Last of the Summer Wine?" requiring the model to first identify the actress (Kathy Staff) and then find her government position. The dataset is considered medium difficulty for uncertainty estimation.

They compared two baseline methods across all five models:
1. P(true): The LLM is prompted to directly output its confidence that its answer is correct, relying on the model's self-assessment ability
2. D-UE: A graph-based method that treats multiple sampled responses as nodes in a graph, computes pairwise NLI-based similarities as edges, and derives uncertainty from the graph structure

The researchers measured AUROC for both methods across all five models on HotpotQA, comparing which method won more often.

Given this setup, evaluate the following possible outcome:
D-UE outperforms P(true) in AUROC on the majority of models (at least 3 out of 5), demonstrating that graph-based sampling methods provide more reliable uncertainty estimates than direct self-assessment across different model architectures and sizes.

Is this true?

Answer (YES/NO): YES